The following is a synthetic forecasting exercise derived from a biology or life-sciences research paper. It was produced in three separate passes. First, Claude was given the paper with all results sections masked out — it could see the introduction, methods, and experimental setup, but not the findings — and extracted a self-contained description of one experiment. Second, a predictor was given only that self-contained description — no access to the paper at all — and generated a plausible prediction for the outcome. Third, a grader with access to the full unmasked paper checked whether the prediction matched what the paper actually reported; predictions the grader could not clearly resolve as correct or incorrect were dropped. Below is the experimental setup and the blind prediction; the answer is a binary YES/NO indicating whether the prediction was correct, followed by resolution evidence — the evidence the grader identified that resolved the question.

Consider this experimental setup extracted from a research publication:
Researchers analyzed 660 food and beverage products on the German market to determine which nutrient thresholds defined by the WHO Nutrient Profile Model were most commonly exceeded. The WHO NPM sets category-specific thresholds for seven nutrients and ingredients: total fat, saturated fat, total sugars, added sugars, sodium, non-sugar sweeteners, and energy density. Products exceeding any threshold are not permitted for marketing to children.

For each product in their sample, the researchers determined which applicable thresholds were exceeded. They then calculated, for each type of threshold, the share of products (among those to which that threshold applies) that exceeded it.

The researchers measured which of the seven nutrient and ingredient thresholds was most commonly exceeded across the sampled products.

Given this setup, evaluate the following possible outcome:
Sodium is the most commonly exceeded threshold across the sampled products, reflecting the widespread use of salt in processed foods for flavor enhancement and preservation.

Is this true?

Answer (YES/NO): NO